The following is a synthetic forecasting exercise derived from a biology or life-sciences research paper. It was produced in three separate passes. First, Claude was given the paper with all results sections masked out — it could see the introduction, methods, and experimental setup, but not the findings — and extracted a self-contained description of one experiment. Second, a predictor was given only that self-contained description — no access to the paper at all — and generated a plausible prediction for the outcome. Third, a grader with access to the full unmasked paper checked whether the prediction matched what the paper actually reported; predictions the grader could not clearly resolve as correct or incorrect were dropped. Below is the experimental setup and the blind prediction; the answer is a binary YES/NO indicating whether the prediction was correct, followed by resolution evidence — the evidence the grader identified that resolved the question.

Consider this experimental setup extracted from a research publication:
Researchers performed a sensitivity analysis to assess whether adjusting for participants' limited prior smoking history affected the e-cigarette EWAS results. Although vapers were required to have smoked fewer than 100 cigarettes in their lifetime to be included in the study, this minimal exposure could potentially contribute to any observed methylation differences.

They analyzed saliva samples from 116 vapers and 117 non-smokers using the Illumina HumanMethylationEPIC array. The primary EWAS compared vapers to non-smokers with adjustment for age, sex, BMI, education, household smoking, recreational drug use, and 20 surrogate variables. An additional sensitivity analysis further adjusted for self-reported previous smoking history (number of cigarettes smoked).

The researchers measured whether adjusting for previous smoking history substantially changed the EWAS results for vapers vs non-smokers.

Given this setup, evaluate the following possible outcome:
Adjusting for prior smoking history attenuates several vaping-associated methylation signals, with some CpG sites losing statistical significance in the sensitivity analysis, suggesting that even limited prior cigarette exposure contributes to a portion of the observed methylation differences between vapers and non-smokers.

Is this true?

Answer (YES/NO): NO